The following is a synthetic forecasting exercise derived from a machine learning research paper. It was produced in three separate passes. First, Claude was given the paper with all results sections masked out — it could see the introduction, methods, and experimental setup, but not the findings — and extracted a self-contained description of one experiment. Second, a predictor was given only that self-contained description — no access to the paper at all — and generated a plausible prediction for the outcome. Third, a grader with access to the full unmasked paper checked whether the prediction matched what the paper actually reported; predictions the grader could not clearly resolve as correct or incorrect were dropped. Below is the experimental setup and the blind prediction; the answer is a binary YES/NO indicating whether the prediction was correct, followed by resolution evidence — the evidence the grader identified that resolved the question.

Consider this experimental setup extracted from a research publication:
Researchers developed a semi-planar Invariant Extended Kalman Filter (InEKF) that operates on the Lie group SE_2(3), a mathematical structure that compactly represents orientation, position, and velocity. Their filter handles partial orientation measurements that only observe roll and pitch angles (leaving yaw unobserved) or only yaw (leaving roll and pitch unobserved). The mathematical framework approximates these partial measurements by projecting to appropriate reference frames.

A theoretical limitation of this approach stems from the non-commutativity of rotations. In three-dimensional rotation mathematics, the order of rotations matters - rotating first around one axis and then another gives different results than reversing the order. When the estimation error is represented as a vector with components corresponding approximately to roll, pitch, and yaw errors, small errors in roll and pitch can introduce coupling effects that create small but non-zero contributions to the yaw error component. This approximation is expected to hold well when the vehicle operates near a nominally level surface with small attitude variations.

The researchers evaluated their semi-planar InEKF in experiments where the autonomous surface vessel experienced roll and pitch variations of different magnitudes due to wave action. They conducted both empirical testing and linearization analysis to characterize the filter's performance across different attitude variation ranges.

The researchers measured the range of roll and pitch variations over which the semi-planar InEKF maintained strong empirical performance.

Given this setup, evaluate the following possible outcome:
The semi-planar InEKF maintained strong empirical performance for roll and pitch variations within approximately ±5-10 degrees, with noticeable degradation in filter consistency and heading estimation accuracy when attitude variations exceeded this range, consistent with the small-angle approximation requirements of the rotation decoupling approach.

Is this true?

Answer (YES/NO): NO